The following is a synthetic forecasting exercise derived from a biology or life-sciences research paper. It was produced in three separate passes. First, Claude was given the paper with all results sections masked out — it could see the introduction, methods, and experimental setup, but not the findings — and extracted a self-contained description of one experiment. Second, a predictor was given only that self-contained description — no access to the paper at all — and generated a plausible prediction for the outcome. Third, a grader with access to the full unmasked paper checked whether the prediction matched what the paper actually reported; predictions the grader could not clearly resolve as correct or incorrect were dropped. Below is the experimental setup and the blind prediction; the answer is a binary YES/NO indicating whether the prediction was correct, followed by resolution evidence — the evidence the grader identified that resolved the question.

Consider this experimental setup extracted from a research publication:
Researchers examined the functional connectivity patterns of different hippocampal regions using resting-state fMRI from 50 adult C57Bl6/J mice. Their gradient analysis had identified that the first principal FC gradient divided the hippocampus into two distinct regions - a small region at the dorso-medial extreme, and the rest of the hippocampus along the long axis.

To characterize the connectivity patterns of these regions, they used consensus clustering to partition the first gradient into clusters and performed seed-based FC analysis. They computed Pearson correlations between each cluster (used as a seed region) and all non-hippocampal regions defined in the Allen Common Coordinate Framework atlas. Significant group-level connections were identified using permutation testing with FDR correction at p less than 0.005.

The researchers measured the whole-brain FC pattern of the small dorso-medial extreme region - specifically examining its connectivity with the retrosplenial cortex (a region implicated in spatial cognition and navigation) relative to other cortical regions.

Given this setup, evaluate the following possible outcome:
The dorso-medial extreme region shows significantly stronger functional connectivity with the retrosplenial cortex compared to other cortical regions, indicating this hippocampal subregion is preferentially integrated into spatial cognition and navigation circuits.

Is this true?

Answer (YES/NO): YES